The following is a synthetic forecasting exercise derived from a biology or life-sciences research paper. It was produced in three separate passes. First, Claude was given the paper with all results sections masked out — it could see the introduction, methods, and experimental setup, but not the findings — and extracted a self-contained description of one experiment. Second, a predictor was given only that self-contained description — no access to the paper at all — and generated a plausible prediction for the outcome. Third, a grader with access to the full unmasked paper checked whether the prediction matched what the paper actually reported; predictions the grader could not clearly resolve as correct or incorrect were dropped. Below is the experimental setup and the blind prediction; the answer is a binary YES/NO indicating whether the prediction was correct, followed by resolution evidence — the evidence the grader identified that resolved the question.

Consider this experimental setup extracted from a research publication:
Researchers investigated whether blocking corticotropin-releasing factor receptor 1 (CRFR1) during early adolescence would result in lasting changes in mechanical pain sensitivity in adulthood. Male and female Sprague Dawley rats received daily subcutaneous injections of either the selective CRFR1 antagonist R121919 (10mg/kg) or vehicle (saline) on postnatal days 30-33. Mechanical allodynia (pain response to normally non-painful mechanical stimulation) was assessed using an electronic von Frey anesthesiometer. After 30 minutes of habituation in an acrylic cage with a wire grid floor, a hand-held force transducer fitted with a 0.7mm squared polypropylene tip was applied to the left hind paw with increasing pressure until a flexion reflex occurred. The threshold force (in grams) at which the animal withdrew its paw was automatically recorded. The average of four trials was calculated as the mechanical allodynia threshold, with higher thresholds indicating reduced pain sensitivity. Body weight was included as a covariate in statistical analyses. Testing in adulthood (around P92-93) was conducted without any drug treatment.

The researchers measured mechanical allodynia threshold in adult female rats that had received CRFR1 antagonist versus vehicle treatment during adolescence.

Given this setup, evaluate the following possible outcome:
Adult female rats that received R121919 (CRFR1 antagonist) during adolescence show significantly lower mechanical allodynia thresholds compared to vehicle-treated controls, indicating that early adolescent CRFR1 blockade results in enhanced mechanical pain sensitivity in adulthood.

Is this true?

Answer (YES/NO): NO